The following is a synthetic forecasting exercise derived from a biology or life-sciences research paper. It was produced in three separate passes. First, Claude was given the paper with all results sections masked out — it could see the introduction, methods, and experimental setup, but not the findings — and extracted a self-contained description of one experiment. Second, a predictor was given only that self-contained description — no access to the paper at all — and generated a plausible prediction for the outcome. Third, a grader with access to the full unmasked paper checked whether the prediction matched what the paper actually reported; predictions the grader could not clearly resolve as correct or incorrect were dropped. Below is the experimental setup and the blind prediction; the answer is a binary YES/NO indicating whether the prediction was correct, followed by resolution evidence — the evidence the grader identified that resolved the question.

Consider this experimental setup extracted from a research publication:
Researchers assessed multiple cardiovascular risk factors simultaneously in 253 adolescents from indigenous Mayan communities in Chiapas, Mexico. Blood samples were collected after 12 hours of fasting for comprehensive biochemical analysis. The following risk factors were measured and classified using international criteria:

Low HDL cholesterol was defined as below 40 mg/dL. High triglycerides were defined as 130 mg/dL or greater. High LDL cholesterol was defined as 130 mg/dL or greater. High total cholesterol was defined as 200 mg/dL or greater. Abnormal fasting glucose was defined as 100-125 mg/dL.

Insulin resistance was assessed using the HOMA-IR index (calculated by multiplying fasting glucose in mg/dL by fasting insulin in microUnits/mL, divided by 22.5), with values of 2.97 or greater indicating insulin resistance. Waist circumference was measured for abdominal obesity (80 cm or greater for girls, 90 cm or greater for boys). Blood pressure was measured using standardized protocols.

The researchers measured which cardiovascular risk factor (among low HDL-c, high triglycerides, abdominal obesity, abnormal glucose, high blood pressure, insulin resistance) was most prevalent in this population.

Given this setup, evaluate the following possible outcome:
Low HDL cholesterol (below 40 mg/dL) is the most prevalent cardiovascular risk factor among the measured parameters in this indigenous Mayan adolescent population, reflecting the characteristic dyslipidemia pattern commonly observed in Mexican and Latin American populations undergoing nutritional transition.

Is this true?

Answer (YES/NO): YES